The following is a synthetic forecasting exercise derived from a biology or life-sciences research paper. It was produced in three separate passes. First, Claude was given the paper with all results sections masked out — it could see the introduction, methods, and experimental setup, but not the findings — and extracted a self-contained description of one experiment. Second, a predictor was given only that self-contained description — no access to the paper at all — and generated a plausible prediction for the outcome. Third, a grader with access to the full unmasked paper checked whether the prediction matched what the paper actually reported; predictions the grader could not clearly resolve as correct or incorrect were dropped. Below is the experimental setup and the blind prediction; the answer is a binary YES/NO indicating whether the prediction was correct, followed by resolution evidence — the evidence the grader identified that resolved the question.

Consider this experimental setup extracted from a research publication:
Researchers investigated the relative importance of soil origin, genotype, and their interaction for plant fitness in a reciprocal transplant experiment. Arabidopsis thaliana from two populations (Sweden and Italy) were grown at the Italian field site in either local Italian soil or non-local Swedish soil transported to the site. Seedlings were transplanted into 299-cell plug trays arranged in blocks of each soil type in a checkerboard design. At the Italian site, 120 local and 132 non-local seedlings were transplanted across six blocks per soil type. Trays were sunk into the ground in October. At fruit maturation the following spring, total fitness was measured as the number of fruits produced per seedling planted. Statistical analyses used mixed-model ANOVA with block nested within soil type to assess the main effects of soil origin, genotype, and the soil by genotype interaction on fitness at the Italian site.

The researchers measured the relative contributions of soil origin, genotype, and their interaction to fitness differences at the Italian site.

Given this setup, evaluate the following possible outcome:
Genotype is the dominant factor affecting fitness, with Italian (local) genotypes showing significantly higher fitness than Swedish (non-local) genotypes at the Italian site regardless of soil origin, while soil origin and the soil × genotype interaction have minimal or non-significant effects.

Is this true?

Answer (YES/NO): NO